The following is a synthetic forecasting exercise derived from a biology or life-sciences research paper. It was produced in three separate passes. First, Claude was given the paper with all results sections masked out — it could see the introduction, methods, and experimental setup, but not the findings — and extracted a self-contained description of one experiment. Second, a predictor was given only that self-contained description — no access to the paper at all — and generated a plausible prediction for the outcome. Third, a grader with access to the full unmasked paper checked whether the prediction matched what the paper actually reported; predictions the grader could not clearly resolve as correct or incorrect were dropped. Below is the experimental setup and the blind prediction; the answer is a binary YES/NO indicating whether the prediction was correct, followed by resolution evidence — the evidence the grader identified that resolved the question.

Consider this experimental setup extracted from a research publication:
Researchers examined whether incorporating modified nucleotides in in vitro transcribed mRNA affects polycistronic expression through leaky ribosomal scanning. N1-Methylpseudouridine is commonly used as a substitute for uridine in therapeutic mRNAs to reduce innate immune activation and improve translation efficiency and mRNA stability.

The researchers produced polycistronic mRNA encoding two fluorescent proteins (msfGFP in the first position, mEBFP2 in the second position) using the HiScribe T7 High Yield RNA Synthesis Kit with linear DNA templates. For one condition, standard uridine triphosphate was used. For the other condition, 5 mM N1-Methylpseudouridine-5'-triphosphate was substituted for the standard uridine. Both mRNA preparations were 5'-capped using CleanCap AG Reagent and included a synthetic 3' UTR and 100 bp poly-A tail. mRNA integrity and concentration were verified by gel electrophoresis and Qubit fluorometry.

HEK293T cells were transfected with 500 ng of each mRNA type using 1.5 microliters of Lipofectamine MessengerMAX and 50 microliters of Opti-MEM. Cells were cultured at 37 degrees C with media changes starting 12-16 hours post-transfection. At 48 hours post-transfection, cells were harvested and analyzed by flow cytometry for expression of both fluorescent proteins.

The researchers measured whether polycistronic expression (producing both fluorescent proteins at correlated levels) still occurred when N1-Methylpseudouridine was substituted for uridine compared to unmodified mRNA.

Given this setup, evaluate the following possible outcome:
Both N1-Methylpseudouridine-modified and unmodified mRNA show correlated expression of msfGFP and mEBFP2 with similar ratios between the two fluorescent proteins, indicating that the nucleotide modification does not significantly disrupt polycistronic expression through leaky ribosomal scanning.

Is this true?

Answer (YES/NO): NO